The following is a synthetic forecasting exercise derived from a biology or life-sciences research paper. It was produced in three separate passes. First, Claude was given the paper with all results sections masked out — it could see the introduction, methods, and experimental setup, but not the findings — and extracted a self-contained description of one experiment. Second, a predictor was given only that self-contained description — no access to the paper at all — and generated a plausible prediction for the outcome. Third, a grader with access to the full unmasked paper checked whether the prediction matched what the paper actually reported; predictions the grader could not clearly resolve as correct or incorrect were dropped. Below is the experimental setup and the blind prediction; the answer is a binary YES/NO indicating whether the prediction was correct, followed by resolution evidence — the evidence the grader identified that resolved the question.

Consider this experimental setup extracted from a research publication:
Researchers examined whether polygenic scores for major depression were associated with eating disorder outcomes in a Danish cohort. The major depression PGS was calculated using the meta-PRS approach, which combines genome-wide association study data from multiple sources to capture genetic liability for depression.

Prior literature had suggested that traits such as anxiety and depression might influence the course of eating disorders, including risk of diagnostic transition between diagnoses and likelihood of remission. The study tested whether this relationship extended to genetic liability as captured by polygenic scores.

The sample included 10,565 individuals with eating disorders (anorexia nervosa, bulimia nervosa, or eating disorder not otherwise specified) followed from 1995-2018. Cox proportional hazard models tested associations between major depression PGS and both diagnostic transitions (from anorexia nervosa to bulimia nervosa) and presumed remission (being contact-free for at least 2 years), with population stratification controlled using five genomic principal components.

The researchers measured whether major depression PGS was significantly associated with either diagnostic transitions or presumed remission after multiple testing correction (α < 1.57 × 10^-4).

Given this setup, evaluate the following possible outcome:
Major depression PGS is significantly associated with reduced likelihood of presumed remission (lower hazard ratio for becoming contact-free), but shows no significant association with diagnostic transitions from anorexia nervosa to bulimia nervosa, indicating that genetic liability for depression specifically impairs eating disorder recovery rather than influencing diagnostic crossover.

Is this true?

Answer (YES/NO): NO